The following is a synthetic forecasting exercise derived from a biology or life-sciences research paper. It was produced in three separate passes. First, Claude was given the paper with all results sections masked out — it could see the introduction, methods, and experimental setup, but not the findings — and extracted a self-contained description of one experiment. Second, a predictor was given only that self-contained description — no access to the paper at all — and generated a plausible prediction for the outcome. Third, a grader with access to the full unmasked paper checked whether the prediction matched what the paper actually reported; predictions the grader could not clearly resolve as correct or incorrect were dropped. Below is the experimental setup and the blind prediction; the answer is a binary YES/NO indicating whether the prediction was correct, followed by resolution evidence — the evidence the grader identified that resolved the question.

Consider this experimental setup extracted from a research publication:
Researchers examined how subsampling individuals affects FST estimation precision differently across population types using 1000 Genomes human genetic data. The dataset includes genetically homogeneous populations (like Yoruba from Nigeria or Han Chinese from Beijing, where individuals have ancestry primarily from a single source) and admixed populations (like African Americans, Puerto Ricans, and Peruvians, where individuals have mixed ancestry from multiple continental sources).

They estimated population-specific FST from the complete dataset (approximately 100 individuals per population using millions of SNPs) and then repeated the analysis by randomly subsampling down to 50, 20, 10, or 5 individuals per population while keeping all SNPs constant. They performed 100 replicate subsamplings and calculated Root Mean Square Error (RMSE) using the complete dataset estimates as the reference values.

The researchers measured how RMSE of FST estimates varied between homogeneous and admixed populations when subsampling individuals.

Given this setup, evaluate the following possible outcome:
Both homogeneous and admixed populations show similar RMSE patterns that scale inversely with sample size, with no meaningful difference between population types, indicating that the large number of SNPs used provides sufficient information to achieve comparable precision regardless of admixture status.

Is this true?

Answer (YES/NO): NO